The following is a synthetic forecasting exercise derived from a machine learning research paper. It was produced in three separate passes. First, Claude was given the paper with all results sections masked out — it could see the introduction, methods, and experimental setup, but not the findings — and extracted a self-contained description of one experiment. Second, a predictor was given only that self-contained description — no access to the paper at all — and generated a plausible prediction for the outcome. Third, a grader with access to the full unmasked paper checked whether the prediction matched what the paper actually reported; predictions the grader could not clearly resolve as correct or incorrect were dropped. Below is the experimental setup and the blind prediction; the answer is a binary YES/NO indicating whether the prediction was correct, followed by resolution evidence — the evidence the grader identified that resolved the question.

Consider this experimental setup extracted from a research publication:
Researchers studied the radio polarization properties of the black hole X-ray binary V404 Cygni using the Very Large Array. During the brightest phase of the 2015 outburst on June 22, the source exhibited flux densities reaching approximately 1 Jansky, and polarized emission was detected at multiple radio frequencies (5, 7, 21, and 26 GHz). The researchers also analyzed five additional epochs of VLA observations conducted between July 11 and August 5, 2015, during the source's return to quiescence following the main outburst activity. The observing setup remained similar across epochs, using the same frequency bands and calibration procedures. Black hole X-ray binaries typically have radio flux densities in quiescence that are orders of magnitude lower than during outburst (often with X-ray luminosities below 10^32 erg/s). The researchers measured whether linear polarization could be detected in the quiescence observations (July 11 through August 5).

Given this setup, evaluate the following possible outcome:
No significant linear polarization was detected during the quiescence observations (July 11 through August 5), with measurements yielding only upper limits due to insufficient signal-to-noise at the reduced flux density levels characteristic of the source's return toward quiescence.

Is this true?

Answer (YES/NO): YES